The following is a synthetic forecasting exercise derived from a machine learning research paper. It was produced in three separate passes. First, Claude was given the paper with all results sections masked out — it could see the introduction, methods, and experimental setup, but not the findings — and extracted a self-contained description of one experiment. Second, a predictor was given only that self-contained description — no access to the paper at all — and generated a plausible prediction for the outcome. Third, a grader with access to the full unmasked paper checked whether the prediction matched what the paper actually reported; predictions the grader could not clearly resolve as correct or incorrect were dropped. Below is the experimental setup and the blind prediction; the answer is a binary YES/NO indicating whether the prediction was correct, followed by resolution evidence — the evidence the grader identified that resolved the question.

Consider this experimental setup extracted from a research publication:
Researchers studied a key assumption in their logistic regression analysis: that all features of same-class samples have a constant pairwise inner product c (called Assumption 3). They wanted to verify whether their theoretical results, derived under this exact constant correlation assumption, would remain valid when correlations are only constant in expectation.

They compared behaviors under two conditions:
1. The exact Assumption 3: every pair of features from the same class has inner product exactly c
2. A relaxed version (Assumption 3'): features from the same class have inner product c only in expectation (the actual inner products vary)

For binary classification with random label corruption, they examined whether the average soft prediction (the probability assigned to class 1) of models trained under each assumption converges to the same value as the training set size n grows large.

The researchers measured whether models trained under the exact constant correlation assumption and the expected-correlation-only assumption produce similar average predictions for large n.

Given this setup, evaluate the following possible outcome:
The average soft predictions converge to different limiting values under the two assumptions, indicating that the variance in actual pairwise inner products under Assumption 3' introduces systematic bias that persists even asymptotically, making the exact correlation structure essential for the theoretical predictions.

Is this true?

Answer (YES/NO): NO